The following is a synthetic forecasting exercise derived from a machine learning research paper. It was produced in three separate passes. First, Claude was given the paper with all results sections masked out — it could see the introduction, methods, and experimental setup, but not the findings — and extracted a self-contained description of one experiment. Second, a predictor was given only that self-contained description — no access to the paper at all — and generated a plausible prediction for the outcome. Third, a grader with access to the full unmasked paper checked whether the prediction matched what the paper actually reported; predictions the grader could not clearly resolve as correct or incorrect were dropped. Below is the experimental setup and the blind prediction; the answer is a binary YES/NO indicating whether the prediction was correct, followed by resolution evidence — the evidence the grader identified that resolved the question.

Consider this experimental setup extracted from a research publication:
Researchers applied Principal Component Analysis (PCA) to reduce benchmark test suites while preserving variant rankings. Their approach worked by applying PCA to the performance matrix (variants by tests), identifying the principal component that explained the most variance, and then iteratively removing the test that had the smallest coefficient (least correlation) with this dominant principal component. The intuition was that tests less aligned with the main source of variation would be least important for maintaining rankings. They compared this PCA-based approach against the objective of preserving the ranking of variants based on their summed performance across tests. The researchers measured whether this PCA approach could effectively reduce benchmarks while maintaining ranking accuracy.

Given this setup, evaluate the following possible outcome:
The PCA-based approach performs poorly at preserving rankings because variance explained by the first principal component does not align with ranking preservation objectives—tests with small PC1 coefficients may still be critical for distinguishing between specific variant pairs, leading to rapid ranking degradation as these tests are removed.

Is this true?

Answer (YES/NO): YES